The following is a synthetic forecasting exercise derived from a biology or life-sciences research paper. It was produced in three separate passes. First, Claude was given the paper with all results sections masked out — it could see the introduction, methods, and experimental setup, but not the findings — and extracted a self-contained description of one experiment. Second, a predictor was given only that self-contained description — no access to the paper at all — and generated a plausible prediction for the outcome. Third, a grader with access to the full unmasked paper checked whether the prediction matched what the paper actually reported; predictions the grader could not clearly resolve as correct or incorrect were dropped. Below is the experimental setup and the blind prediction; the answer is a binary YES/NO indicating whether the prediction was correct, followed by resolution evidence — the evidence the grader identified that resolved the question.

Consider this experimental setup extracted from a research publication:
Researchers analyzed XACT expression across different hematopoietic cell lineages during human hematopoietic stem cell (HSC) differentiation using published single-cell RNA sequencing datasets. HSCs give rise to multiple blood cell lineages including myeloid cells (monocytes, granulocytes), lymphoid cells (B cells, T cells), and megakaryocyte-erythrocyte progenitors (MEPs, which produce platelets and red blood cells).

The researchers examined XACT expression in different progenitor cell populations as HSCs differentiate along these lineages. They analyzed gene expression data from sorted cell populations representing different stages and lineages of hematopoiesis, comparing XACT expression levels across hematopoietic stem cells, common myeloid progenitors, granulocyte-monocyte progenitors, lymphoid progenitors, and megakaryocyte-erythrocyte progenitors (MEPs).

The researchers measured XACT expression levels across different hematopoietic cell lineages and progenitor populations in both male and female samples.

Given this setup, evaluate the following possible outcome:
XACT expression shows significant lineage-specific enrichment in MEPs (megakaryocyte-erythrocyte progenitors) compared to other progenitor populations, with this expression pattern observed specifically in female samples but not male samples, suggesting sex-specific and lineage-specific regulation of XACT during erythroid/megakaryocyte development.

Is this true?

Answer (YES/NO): NO